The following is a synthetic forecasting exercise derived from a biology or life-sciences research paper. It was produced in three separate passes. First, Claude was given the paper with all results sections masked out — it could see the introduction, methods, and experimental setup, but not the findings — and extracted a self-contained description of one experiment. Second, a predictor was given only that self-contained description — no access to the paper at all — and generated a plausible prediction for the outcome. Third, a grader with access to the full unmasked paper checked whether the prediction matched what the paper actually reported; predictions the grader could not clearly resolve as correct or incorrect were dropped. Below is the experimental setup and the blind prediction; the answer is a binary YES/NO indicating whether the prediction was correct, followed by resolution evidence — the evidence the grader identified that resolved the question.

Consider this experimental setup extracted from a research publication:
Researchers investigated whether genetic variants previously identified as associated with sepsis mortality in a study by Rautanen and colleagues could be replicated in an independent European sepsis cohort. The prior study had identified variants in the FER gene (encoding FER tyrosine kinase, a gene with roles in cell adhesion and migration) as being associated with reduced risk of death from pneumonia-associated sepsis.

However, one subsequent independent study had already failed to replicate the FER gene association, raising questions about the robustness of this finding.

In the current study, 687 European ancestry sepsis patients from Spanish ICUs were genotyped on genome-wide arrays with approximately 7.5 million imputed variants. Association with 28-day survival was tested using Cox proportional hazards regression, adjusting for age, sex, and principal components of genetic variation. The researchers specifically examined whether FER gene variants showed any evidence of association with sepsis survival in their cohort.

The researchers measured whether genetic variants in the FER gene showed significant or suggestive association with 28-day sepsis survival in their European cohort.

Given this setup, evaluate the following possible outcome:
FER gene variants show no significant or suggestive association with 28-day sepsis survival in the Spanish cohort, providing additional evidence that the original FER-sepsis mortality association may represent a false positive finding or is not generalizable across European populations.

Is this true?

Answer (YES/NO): YES